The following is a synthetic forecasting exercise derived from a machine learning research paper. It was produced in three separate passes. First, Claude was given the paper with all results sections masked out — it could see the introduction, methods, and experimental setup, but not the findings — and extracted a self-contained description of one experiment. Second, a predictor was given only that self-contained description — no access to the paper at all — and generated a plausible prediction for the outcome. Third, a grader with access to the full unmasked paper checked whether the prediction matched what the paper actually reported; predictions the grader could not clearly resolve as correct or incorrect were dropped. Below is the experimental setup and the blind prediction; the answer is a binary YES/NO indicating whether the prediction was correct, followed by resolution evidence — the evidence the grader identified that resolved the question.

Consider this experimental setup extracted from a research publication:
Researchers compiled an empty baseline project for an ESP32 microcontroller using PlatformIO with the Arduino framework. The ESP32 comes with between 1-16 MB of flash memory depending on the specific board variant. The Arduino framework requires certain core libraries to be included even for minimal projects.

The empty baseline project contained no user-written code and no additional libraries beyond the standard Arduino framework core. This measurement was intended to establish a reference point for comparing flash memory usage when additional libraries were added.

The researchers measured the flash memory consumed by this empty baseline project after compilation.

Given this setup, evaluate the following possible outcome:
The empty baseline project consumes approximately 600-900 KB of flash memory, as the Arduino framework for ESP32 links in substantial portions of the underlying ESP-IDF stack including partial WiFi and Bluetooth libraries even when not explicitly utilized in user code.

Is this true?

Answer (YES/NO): NO